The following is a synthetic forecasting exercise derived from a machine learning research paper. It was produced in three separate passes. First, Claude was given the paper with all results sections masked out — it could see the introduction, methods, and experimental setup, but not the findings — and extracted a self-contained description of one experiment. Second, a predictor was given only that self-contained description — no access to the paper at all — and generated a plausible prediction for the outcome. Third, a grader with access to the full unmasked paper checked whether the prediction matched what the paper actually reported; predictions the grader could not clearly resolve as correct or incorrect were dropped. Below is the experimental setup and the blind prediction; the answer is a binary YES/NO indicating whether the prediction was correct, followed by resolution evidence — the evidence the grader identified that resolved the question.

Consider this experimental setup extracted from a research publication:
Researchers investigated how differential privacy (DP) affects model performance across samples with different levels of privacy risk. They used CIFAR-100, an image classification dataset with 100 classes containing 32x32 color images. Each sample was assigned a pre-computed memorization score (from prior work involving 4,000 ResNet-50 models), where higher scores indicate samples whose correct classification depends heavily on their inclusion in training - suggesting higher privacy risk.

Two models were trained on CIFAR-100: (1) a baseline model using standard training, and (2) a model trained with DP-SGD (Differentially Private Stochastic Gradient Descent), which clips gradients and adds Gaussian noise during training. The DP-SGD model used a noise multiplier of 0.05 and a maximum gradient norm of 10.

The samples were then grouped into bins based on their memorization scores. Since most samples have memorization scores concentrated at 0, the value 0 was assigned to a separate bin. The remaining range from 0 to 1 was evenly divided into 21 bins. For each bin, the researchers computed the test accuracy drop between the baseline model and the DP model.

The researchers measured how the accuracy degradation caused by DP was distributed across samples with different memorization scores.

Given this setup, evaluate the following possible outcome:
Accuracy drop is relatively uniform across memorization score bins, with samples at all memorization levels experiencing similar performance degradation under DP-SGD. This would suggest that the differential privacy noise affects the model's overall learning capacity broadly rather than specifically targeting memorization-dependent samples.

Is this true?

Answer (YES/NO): NO